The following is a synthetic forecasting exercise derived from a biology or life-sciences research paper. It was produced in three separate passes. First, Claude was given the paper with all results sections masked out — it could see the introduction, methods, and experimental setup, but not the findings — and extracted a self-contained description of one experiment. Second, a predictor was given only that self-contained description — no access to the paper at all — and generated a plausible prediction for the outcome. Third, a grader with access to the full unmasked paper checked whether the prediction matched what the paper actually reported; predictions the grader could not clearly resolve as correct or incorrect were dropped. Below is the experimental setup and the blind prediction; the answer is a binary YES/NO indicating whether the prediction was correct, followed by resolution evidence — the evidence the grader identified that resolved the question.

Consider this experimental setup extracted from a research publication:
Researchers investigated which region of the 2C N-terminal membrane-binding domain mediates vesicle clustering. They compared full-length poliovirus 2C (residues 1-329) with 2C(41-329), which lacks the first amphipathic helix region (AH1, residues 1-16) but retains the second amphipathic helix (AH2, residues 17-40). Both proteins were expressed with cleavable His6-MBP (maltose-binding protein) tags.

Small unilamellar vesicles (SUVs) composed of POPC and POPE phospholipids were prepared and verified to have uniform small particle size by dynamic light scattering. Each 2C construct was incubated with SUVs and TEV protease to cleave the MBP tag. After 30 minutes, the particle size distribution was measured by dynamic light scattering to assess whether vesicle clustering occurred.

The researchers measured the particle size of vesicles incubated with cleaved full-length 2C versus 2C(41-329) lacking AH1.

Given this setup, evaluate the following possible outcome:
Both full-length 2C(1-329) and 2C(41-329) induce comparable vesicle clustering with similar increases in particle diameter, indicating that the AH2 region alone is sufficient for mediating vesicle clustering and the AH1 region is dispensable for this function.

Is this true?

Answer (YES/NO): NO